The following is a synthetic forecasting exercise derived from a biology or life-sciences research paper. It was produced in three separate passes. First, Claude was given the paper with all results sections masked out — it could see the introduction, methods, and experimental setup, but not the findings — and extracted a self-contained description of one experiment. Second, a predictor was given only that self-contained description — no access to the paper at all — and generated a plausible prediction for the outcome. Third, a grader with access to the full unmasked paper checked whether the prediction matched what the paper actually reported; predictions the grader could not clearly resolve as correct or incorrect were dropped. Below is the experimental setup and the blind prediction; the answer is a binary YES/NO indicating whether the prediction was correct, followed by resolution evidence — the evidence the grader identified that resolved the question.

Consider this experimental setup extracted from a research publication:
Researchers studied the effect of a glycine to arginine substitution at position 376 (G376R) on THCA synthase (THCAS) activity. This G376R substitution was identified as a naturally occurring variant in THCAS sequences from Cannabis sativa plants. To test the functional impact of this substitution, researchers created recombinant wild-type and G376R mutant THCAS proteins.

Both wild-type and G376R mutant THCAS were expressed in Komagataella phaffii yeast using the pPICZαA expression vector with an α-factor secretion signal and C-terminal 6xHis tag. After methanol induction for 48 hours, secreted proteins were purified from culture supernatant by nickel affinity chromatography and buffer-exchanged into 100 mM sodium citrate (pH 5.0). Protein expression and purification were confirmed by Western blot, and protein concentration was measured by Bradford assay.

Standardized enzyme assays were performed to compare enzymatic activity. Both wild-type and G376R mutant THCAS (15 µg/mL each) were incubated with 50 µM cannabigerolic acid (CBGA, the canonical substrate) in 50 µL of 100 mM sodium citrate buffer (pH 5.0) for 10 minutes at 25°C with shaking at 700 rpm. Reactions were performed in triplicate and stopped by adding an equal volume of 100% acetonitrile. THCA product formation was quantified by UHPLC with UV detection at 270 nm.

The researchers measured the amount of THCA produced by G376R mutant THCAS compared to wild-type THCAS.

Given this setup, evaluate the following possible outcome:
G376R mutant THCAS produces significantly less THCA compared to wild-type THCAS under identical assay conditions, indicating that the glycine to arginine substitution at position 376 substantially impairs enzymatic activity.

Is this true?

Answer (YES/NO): YES